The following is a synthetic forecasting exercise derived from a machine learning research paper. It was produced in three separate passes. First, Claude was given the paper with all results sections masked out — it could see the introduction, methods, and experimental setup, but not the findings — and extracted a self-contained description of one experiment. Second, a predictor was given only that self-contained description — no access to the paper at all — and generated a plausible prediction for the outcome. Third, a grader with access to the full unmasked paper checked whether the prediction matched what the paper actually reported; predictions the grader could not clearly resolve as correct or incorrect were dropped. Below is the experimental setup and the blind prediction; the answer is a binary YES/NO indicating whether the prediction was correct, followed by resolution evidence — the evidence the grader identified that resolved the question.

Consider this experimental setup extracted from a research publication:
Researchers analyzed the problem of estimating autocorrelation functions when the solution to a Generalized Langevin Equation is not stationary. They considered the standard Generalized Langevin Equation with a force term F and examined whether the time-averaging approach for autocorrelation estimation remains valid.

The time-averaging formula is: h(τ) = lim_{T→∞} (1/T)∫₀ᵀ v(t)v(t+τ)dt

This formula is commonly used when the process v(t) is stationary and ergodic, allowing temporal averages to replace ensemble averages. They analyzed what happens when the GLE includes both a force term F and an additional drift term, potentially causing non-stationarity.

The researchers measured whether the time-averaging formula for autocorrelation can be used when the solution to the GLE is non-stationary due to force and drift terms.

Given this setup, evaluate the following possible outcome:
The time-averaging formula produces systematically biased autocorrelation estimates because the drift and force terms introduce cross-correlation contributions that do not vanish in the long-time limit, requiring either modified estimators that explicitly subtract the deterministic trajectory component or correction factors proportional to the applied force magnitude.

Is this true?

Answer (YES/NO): NO